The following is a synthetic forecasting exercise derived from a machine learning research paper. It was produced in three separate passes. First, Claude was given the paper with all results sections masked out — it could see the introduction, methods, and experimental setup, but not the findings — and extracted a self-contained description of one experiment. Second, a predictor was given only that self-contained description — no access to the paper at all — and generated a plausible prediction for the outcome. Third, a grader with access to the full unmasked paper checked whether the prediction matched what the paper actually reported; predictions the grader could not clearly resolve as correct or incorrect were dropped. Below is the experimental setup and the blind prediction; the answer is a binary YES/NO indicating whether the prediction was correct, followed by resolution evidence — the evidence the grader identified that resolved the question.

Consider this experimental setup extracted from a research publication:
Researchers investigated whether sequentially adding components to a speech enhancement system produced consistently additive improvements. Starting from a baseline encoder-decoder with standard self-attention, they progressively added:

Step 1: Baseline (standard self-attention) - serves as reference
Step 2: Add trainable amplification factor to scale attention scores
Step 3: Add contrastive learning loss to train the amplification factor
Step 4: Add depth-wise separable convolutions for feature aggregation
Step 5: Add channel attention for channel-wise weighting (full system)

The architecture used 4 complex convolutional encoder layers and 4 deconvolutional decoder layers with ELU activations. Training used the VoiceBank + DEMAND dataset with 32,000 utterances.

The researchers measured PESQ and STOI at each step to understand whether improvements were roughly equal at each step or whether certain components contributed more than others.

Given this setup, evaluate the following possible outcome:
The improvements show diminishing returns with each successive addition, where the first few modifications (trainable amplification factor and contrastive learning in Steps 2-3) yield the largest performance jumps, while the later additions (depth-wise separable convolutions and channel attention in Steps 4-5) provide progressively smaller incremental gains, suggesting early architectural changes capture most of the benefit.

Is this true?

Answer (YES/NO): NO